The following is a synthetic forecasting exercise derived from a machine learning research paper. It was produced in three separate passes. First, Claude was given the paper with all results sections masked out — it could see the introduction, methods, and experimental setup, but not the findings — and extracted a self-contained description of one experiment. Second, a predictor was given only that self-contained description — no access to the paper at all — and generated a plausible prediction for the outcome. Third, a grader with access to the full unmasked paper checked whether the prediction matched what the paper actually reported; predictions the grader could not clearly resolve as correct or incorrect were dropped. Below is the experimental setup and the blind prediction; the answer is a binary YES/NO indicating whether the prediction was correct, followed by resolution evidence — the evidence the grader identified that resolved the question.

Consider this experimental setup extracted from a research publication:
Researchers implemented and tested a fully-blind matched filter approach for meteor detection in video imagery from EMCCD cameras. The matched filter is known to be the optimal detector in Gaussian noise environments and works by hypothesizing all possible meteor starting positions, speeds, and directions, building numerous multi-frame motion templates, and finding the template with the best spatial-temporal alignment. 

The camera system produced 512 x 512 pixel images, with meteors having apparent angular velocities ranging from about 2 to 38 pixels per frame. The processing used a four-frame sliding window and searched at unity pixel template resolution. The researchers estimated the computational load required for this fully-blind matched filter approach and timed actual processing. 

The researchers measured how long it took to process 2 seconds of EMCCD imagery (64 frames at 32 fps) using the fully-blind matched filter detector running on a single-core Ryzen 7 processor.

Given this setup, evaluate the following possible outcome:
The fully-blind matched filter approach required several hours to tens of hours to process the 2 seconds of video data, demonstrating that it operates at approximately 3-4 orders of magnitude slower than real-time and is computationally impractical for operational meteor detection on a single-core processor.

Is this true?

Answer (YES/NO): YES